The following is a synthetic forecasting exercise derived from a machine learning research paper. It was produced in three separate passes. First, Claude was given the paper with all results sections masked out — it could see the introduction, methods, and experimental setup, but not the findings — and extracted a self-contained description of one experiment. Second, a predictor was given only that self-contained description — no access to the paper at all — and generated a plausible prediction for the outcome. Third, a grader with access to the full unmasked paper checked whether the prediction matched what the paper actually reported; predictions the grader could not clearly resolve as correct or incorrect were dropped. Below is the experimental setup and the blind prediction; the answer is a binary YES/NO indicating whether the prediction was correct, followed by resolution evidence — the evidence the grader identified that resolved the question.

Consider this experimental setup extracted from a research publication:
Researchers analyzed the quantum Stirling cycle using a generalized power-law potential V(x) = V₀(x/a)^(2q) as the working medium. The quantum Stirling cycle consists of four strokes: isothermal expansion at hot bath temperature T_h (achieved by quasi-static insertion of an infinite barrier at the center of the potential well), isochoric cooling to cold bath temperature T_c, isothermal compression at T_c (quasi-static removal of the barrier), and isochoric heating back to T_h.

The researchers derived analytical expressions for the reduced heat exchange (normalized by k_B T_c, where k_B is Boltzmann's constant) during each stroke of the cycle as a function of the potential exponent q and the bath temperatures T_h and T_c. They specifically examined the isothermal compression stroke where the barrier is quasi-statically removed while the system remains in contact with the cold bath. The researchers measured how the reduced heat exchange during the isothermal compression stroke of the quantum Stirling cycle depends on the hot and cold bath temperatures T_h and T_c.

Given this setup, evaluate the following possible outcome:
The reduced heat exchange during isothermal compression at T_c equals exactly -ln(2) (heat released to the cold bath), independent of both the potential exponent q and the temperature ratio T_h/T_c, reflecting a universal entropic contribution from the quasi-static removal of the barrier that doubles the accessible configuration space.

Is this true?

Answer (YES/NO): NO